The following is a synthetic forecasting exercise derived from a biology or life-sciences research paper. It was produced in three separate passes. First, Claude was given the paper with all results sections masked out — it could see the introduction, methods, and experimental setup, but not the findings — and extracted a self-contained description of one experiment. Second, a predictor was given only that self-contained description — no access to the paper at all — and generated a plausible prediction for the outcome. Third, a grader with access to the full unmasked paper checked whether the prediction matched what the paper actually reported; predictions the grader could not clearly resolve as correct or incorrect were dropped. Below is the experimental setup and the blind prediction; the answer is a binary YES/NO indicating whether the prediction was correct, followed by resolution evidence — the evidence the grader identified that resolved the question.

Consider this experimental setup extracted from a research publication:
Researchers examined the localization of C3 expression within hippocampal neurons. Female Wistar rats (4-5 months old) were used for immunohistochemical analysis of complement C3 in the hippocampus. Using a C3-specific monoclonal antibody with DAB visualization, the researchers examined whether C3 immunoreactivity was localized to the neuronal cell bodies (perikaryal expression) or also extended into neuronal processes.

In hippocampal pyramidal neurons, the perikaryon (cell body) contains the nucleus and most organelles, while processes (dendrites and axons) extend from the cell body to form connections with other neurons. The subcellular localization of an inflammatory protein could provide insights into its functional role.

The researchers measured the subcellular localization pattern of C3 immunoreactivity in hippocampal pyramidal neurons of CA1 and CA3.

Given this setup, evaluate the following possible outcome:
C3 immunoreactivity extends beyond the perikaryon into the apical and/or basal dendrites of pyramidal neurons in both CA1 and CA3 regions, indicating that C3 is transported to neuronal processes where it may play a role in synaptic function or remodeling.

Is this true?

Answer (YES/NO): NO